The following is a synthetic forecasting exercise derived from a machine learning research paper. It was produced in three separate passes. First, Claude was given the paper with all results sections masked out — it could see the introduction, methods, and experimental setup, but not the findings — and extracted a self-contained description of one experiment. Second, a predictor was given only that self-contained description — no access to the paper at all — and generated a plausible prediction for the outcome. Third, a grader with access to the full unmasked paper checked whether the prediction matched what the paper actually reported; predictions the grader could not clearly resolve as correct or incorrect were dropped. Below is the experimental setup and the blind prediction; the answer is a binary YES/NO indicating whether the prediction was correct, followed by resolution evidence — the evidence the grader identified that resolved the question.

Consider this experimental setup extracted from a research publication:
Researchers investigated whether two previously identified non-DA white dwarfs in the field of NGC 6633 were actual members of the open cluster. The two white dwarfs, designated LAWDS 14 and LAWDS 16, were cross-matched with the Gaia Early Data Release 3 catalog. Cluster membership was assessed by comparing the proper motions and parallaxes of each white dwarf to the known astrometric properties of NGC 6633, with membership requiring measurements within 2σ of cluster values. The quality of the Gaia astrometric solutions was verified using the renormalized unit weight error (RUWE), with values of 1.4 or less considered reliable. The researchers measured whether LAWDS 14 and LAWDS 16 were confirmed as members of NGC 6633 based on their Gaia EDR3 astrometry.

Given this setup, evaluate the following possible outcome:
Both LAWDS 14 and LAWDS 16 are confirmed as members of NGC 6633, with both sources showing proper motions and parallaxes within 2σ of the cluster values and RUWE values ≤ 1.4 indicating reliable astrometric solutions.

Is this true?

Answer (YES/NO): NO